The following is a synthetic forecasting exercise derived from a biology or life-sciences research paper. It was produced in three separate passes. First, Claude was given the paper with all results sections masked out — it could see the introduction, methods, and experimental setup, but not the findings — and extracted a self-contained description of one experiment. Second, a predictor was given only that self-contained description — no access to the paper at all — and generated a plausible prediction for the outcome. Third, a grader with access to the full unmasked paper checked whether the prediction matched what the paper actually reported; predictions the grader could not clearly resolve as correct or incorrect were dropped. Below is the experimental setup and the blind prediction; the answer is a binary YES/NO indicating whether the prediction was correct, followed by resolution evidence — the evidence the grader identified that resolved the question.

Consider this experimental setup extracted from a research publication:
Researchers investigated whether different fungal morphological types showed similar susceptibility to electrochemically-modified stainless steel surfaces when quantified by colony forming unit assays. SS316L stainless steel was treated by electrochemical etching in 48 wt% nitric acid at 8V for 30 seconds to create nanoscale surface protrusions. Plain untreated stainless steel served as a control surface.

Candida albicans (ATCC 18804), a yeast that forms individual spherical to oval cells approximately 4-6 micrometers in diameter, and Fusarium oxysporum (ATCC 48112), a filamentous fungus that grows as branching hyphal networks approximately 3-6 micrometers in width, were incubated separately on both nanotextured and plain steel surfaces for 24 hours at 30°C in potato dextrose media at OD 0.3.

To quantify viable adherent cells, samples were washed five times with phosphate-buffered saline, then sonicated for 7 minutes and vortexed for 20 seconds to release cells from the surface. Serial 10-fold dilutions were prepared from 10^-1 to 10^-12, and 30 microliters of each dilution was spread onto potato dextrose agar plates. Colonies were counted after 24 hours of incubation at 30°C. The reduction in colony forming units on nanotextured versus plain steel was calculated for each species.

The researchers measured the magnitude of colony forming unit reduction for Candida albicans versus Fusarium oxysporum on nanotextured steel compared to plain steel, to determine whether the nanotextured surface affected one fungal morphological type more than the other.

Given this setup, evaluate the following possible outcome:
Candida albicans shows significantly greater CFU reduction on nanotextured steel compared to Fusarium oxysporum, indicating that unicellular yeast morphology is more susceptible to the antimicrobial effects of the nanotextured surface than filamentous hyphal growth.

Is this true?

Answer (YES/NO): NO